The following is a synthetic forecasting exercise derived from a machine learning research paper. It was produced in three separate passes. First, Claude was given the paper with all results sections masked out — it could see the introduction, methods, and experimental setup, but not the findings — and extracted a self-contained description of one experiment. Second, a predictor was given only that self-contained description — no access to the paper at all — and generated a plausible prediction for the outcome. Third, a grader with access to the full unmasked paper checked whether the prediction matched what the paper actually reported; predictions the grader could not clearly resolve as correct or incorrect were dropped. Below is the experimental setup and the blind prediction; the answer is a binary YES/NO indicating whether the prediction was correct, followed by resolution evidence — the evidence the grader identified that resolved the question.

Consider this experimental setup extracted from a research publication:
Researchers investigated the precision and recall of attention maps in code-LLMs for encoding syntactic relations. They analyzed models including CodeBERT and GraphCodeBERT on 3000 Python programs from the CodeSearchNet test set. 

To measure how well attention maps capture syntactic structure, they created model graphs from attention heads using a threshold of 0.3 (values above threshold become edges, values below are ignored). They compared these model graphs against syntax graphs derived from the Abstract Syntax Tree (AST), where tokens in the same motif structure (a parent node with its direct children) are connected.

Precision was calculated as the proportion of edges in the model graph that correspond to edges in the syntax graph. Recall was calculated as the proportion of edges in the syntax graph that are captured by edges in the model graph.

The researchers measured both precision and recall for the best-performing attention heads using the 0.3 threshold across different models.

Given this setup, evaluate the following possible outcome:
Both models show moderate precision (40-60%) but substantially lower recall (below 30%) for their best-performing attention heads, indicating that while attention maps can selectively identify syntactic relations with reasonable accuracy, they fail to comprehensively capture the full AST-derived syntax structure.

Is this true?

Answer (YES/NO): NO